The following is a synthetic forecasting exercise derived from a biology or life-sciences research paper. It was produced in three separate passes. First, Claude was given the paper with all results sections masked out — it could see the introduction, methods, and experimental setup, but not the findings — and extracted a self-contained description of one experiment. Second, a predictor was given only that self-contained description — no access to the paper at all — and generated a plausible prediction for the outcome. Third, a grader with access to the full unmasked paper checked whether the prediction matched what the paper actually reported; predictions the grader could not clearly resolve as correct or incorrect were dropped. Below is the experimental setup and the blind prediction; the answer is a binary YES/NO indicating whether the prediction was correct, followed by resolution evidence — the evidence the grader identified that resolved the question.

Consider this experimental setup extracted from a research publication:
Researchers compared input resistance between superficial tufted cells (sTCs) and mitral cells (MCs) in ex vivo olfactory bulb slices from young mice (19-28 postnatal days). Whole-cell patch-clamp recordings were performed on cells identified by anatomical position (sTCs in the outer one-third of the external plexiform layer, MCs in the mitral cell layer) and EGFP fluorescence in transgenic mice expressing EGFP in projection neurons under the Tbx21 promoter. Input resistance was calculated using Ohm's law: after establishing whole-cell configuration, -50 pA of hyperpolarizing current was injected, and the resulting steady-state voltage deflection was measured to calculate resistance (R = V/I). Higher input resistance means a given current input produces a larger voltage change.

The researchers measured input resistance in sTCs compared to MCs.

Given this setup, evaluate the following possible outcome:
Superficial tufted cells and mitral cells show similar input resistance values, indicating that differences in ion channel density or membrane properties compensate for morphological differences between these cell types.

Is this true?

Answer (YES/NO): NO